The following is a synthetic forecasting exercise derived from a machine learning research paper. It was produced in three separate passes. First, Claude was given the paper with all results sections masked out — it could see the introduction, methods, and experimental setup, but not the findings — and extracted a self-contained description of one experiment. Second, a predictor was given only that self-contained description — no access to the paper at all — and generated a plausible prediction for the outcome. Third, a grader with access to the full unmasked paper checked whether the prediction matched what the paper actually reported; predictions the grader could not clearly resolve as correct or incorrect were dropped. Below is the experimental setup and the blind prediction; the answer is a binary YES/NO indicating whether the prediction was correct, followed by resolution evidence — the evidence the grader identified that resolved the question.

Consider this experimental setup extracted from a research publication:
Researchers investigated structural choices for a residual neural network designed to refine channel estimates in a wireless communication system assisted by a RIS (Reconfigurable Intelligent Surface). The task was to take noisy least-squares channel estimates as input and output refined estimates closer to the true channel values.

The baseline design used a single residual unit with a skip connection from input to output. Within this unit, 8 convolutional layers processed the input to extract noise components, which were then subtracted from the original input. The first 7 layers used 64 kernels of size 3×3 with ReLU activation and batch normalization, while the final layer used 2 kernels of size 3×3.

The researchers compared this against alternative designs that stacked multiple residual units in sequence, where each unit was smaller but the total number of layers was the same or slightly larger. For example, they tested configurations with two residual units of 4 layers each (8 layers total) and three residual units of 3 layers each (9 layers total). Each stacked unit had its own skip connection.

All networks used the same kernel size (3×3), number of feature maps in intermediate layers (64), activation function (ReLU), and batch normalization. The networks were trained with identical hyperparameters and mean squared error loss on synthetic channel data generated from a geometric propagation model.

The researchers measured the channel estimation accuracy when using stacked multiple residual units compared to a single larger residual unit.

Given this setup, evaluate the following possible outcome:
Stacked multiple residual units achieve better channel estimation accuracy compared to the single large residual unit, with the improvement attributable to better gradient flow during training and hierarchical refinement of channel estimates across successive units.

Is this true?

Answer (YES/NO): NO